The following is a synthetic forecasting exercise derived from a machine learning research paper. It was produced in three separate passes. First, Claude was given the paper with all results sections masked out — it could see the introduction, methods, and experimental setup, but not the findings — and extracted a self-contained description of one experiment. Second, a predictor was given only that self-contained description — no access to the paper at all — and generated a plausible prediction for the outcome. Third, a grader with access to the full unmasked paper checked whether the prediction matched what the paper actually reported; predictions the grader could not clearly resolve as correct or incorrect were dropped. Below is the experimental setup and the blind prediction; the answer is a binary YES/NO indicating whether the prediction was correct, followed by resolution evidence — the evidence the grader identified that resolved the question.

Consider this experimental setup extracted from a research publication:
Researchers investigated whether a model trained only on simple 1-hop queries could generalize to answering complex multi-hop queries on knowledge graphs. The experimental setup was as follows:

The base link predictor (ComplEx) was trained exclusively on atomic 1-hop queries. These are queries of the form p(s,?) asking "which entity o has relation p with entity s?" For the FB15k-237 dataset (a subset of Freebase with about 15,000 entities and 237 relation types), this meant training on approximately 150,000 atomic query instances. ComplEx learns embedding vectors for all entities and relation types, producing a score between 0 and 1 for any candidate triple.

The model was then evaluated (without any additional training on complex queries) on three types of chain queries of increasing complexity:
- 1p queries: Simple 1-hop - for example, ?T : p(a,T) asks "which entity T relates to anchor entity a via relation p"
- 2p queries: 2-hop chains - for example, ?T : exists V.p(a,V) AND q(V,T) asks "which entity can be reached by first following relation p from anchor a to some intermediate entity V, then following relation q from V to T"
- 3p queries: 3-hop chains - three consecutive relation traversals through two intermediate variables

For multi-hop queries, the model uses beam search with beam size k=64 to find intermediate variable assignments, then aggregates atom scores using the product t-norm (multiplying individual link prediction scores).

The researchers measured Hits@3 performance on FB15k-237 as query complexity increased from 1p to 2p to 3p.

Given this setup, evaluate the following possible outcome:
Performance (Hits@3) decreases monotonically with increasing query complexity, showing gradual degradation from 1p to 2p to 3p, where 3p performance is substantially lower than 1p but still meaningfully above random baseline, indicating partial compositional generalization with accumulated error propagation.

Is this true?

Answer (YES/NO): NO